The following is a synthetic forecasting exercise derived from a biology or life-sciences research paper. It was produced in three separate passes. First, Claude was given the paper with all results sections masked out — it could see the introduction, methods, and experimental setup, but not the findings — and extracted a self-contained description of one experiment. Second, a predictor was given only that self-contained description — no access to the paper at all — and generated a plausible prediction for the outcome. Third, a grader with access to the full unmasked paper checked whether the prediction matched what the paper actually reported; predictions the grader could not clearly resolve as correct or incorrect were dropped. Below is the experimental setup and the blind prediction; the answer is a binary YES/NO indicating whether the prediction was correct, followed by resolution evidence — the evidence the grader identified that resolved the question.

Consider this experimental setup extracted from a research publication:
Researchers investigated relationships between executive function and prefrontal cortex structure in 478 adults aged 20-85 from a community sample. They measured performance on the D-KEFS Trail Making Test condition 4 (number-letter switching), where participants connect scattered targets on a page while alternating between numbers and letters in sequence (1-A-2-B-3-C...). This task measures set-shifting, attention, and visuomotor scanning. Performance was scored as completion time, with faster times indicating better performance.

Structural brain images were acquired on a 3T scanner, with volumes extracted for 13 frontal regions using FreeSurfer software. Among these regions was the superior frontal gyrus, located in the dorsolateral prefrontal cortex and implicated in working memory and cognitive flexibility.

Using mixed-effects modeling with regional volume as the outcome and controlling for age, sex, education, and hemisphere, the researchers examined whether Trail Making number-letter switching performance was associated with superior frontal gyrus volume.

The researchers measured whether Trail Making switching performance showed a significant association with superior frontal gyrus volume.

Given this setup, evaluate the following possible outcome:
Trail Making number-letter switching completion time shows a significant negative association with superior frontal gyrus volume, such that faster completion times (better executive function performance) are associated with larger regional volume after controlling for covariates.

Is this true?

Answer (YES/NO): YES